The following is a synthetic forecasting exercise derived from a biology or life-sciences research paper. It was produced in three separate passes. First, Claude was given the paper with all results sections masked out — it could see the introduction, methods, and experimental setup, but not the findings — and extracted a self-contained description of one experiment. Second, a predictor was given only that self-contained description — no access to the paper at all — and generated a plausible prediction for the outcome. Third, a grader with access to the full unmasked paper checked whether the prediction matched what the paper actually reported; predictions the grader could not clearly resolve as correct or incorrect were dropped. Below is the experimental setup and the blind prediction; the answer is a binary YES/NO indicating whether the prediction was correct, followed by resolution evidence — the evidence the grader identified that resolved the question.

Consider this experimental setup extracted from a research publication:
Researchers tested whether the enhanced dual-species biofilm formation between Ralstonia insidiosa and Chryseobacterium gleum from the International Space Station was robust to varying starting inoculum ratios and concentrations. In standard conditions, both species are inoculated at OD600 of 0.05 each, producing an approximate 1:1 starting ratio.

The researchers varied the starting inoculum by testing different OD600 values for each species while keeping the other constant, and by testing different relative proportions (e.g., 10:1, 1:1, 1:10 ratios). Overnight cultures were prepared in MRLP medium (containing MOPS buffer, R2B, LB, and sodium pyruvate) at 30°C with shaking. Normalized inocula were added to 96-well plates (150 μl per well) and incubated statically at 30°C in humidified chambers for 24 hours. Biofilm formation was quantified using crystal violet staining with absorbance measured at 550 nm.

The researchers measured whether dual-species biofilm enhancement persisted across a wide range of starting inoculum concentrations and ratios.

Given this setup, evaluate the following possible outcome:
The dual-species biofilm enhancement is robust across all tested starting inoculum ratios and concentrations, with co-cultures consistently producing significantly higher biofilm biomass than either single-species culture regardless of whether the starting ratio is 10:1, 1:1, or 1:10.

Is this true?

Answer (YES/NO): YES